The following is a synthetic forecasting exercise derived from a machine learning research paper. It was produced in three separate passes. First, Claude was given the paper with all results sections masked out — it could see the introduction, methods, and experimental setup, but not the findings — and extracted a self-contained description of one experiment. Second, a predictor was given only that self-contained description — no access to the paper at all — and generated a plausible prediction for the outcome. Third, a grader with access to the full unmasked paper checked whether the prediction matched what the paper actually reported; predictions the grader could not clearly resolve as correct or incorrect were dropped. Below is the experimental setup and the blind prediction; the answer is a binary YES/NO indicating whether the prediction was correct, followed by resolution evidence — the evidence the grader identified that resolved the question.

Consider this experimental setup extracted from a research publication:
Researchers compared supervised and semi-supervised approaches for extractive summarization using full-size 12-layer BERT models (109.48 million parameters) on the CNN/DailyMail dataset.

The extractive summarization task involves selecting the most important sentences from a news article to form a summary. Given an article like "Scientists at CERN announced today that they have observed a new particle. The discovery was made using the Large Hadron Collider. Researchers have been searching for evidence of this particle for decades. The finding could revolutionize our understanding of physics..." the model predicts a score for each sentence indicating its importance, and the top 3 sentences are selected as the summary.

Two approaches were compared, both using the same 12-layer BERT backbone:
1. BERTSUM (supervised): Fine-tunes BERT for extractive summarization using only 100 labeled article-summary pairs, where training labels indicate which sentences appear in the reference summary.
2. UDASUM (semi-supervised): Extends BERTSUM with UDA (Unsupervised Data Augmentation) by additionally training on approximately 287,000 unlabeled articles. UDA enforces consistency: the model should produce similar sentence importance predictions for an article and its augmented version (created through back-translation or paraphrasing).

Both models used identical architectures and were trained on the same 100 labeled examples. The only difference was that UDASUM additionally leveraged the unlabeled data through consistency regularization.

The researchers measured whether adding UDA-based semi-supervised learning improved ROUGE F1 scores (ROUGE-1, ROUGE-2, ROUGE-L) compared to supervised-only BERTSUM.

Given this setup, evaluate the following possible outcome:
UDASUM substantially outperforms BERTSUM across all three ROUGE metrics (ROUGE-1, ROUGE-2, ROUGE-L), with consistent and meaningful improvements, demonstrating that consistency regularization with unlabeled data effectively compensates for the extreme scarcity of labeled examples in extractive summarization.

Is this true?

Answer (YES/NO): NO